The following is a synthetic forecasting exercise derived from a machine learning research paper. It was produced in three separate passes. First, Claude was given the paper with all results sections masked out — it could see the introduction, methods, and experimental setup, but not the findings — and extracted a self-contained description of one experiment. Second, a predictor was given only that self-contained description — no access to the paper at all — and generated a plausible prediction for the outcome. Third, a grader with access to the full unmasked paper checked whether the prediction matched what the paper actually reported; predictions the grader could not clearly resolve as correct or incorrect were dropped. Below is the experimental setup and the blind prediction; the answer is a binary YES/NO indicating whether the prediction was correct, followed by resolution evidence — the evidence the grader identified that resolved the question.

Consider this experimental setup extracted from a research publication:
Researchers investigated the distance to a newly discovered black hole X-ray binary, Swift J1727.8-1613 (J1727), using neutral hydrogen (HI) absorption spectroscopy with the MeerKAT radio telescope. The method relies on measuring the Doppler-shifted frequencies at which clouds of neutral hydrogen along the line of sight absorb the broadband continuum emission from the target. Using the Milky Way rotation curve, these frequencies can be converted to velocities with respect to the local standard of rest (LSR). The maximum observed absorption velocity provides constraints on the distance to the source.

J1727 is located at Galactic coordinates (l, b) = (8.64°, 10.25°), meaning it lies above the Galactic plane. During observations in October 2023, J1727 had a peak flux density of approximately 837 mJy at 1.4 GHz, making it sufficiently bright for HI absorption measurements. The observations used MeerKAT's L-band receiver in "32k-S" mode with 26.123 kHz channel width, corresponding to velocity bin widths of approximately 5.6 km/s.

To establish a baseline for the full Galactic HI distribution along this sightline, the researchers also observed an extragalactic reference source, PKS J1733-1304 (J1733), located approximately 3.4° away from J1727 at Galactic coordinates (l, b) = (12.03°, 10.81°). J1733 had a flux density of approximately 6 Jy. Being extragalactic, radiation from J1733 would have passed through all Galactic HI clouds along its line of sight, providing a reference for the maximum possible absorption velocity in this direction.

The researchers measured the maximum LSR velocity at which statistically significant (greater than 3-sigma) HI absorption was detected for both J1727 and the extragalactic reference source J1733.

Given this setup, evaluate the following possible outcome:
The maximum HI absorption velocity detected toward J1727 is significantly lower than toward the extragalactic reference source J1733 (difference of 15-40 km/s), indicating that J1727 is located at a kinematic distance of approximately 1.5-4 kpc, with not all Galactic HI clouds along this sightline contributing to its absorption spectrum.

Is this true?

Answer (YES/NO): NO